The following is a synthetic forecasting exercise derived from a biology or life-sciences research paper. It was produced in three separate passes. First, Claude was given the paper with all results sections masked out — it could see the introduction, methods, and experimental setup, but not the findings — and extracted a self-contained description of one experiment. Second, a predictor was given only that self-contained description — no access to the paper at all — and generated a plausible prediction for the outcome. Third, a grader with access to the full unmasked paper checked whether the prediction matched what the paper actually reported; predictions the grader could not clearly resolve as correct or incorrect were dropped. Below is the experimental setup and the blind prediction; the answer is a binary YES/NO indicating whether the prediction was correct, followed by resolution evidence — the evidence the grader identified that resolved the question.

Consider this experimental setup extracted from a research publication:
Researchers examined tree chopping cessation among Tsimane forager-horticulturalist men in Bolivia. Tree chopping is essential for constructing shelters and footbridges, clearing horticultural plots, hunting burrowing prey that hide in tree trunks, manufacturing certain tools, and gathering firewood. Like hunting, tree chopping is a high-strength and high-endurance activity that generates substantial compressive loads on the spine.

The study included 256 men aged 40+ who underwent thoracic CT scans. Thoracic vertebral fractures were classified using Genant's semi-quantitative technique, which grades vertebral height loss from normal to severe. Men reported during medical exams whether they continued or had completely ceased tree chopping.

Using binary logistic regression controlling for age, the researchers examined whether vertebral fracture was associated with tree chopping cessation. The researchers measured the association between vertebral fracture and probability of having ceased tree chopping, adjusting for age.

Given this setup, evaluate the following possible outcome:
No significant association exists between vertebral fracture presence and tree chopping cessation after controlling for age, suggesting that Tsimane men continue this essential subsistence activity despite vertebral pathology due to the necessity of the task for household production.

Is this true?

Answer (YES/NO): NO